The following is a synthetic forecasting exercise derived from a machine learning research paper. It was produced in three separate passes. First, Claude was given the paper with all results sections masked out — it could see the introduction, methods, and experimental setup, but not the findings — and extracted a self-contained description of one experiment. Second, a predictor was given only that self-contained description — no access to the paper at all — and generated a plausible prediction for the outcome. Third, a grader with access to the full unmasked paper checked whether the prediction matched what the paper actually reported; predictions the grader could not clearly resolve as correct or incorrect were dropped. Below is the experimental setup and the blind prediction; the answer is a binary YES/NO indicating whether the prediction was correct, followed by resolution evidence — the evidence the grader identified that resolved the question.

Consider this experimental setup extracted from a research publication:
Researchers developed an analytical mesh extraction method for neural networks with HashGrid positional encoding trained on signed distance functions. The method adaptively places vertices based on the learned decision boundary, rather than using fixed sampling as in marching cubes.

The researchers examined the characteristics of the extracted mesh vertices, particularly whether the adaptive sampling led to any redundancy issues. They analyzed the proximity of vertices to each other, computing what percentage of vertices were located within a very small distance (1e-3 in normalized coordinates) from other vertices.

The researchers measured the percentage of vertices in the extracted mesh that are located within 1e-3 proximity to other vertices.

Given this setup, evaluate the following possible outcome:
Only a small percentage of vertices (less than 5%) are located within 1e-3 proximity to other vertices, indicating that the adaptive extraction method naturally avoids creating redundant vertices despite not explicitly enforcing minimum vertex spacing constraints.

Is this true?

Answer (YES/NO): NO